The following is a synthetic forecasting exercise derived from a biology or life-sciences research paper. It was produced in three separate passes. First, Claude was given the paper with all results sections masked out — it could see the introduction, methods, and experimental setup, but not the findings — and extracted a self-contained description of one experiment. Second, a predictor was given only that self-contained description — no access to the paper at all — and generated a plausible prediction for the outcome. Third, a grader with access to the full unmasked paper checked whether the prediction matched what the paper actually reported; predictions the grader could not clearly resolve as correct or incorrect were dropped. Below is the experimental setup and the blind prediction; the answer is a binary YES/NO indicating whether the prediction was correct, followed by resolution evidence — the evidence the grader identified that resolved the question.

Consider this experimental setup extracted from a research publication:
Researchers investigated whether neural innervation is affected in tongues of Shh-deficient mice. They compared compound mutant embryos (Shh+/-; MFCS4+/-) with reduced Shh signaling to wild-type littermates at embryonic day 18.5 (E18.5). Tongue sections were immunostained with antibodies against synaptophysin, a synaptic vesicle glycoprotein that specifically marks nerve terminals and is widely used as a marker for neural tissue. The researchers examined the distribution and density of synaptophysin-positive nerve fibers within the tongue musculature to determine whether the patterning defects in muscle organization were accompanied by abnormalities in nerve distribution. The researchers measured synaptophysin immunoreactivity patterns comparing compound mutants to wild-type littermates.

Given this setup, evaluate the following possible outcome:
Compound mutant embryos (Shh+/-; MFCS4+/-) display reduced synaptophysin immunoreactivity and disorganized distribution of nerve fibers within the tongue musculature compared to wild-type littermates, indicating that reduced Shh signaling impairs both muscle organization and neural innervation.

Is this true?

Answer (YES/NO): NO